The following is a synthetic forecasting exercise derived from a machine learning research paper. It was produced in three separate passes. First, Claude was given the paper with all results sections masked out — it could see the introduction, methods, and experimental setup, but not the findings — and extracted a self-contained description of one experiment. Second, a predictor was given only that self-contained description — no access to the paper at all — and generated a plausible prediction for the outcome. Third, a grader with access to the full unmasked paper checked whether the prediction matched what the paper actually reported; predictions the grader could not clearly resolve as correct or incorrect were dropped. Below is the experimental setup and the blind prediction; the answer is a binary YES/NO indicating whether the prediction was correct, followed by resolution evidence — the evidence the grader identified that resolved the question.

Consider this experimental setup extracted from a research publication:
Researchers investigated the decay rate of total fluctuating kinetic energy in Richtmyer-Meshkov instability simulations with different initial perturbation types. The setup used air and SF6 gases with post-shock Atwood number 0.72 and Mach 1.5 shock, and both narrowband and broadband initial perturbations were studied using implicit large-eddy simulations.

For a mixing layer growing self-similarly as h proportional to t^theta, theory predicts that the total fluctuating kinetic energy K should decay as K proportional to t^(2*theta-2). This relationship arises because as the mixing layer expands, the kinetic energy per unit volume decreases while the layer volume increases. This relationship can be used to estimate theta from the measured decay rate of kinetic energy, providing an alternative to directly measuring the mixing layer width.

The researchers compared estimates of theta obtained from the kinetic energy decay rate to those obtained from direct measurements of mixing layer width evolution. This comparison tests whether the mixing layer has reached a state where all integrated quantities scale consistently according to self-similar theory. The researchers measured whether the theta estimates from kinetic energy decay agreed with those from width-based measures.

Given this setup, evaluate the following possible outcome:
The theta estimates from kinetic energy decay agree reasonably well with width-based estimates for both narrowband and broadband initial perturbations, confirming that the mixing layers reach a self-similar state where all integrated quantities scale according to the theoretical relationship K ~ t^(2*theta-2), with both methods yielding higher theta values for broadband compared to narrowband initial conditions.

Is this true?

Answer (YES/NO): NO